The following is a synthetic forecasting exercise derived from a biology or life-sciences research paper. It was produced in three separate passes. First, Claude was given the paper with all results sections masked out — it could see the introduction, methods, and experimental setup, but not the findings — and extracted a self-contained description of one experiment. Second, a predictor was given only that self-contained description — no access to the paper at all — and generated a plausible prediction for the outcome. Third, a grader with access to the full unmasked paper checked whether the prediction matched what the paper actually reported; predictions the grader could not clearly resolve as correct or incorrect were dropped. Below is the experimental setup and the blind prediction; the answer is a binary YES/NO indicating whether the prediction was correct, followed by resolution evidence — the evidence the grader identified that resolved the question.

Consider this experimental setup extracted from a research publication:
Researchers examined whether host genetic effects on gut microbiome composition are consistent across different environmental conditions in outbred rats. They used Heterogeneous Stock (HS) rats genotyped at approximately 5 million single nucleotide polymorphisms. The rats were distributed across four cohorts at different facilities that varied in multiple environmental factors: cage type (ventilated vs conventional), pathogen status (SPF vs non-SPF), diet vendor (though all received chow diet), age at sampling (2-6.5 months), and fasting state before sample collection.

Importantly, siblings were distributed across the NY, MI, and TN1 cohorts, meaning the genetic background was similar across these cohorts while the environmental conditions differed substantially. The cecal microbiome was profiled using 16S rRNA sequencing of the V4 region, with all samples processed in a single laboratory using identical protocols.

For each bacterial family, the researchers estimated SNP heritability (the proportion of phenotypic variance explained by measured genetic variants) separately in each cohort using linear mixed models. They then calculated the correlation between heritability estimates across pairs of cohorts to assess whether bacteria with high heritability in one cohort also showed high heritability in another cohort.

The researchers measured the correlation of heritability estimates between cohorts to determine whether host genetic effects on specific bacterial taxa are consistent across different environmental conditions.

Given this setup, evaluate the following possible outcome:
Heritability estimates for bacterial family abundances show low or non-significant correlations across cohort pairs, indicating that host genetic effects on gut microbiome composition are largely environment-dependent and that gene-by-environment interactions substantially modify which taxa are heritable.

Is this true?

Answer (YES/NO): NO